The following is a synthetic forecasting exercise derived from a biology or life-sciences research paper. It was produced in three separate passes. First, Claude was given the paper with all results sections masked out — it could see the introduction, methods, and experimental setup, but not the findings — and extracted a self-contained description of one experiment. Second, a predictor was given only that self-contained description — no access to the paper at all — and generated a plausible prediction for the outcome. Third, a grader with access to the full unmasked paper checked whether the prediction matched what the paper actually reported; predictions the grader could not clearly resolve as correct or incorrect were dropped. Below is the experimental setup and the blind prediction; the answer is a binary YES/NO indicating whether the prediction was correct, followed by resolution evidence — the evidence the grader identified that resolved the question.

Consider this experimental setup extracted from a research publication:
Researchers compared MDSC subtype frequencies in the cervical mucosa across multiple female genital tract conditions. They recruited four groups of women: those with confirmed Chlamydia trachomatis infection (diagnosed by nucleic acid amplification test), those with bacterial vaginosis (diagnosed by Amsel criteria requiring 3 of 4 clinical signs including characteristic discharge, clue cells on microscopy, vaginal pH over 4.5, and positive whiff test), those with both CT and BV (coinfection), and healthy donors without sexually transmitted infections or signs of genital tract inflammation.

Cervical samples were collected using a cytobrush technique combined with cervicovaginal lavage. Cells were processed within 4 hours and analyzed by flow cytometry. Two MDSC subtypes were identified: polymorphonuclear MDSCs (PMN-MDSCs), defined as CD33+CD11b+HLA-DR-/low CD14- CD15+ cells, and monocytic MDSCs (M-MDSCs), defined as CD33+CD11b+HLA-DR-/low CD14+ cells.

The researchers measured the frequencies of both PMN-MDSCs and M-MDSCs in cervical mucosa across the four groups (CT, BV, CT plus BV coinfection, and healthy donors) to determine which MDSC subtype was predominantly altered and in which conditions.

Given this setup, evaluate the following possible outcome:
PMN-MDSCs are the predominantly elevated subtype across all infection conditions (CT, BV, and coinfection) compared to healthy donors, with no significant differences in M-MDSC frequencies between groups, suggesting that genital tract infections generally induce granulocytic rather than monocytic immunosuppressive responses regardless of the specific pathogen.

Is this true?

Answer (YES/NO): YES